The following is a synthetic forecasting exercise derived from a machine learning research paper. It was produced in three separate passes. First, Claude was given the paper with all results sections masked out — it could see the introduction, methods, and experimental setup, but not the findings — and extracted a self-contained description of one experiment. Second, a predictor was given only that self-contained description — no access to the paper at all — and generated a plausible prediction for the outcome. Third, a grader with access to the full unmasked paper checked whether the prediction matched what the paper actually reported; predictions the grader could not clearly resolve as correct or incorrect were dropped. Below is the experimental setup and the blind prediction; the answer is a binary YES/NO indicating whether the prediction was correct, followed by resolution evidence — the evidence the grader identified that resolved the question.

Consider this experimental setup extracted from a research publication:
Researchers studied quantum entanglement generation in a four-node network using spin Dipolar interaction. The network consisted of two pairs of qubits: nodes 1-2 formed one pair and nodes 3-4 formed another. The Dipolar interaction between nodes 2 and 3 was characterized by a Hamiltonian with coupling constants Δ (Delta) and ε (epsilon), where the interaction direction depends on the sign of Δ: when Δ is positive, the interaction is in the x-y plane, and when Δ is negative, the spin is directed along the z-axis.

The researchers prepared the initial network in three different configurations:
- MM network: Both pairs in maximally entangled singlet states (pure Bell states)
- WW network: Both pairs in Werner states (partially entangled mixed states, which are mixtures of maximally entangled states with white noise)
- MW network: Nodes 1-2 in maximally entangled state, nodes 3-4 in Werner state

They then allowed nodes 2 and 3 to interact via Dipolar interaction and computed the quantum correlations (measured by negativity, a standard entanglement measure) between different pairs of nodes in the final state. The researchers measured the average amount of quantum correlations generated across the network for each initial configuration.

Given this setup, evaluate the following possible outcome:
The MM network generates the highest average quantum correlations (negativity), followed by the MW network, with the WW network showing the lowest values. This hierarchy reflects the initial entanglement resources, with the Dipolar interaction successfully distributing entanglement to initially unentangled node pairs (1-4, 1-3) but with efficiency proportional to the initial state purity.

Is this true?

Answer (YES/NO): NO